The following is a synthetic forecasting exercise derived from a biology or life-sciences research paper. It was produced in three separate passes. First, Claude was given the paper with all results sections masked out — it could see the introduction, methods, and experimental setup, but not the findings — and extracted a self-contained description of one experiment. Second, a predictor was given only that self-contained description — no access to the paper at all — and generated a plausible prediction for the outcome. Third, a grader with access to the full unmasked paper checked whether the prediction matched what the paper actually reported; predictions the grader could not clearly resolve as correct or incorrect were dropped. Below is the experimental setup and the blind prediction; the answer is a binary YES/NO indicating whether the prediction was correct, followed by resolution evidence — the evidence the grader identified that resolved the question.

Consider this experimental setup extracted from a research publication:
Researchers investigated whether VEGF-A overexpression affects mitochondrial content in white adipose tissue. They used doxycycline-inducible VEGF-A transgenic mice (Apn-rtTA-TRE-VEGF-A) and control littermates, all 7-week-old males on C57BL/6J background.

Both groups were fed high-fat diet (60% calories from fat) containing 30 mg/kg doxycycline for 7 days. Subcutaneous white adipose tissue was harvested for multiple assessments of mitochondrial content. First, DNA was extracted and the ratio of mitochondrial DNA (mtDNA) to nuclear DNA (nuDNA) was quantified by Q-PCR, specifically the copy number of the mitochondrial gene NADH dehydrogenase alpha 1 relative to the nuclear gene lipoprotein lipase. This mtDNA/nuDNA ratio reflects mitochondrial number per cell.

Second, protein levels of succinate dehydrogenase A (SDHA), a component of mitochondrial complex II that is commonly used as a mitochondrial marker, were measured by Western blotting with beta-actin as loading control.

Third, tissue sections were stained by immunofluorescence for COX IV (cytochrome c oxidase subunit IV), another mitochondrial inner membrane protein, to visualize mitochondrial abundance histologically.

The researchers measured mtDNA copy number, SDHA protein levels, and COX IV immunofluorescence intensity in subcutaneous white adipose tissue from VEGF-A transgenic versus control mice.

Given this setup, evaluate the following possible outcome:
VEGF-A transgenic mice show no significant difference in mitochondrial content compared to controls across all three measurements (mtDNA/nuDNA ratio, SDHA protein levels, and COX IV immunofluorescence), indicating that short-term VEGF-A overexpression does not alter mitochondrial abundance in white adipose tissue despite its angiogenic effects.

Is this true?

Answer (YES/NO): NO